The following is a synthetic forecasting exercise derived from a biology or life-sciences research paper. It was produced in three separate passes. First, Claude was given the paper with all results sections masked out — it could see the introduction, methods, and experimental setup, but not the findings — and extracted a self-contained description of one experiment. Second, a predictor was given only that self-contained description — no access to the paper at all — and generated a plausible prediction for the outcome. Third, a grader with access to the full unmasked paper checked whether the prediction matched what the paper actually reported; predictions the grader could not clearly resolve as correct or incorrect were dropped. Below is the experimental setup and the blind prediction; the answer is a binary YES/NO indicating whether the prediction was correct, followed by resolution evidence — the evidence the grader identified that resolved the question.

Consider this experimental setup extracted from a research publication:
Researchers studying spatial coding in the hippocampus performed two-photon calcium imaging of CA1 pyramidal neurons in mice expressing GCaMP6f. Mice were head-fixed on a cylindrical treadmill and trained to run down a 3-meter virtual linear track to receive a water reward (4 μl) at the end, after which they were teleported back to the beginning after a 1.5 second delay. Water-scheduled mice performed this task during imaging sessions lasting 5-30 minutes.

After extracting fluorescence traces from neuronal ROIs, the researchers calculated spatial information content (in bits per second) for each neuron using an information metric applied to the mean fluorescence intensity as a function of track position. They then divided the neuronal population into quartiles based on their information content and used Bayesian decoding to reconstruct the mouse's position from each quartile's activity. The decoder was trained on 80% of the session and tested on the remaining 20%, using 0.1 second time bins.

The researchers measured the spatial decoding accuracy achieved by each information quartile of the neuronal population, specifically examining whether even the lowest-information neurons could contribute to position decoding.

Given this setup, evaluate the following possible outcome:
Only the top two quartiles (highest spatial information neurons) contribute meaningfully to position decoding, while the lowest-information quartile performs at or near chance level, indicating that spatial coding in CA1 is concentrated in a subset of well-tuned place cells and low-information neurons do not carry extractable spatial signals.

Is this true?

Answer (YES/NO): NO